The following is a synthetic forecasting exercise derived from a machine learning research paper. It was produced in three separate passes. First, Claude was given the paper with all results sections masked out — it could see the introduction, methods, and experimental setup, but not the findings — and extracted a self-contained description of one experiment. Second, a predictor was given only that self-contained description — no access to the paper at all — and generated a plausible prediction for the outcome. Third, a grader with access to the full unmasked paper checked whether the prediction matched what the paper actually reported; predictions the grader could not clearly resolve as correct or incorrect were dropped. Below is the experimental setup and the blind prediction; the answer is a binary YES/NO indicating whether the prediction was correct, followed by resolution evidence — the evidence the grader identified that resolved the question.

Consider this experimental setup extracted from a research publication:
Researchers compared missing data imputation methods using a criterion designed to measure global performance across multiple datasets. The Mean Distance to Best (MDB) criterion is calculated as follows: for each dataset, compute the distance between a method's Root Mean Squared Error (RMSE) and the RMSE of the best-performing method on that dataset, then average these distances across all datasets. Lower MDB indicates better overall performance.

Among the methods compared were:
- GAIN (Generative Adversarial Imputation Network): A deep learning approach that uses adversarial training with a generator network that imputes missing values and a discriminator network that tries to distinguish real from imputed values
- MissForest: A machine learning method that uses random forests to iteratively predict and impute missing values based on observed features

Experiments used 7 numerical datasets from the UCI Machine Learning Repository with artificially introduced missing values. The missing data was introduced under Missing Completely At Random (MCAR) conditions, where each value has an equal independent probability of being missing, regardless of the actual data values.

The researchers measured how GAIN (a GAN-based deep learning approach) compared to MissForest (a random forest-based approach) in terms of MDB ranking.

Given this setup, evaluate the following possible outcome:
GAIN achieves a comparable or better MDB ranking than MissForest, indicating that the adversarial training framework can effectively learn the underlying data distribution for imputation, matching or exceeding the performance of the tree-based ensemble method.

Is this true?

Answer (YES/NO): NO